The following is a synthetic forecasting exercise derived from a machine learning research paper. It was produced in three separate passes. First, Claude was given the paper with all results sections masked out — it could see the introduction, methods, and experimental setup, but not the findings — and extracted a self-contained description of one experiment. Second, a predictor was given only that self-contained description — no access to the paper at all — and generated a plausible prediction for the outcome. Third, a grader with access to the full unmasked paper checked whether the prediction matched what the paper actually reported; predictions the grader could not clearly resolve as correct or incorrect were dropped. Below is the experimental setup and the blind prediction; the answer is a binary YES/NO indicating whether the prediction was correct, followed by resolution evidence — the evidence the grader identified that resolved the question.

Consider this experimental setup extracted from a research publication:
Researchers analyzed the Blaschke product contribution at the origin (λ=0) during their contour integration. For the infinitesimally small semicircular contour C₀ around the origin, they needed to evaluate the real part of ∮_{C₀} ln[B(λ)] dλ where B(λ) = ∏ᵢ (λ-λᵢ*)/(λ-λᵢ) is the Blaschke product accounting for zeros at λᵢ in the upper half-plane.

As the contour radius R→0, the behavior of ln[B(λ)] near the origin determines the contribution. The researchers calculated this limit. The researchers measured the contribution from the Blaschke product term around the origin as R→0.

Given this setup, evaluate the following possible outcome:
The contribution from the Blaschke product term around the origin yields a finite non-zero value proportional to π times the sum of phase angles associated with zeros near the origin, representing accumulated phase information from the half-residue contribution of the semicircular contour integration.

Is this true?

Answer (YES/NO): NO